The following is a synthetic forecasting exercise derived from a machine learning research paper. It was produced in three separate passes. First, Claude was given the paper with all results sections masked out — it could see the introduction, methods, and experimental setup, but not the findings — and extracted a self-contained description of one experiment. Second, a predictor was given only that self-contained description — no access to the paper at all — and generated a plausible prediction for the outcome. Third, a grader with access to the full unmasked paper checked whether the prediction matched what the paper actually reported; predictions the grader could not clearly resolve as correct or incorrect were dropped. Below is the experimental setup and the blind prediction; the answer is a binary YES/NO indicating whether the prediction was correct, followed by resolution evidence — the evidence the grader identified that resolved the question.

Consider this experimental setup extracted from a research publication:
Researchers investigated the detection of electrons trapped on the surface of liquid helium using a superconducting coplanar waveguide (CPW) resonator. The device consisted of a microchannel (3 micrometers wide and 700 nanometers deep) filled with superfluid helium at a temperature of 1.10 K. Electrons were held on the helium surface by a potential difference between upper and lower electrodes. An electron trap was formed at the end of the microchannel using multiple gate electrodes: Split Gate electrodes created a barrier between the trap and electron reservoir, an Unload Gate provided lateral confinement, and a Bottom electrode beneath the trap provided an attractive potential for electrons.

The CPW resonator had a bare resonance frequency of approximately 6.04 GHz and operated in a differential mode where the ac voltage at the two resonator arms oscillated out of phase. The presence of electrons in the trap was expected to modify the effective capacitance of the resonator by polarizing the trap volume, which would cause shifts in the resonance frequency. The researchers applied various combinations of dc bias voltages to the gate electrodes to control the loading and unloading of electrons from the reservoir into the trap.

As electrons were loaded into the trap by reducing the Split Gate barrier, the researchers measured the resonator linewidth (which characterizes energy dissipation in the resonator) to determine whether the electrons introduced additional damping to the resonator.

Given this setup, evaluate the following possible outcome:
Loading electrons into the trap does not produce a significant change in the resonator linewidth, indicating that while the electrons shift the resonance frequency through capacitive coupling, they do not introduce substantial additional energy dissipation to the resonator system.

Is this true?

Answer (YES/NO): YES